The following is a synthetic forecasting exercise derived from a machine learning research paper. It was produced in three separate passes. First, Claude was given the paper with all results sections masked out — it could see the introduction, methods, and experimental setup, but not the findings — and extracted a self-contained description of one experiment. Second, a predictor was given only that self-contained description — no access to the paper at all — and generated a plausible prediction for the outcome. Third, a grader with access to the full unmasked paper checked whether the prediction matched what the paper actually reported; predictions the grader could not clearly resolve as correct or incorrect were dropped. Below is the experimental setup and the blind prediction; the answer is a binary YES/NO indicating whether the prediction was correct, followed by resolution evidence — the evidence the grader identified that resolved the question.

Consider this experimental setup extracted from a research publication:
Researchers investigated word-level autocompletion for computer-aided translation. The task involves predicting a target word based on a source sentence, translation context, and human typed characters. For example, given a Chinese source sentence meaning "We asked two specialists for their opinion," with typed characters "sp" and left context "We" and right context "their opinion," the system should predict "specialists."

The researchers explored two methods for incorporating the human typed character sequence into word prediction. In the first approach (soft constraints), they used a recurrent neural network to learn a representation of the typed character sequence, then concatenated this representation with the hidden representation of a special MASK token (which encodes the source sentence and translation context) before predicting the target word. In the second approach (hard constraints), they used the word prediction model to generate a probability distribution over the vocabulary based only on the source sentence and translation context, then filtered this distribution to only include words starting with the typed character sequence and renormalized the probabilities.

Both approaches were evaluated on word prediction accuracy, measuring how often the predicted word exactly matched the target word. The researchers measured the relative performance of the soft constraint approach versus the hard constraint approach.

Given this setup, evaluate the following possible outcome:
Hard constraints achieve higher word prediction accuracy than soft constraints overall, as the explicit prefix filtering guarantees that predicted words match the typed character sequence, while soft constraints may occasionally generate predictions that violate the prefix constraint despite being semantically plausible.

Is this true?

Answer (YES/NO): NO